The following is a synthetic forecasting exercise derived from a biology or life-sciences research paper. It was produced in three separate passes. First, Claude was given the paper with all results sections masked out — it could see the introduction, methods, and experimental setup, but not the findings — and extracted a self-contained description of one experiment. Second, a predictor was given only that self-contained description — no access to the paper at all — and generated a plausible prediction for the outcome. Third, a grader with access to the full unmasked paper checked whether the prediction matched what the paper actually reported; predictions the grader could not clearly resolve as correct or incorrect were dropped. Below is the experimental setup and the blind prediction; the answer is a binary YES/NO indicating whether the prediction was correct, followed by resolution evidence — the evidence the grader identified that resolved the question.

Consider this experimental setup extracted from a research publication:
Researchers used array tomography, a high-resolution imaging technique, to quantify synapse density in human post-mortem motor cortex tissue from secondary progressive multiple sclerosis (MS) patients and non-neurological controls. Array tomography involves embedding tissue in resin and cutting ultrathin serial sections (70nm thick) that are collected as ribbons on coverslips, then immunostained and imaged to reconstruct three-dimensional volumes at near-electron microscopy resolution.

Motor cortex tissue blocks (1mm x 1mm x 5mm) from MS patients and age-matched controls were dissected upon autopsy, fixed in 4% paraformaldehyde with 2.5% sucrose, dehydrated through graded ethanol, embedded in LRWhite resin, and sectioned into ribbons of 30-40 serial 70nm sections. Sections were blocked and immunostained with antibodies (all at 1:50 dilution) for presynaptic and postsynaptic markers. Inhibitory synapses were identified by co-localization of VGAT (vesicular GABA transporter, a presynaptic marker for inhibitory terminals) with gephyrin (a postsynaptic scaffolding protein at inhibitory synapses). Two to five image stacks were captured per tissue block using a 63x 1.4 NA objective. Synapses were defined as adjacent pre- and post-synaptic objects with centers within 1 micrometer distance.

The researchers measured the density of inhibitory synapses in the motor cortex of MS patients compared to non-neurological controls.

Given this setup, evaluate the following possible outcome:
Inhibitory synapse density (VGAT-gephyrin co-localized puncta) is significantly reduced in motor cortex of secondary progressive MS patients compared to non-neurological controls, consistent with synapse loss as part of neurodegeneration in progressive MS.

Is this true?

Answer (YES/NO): YES